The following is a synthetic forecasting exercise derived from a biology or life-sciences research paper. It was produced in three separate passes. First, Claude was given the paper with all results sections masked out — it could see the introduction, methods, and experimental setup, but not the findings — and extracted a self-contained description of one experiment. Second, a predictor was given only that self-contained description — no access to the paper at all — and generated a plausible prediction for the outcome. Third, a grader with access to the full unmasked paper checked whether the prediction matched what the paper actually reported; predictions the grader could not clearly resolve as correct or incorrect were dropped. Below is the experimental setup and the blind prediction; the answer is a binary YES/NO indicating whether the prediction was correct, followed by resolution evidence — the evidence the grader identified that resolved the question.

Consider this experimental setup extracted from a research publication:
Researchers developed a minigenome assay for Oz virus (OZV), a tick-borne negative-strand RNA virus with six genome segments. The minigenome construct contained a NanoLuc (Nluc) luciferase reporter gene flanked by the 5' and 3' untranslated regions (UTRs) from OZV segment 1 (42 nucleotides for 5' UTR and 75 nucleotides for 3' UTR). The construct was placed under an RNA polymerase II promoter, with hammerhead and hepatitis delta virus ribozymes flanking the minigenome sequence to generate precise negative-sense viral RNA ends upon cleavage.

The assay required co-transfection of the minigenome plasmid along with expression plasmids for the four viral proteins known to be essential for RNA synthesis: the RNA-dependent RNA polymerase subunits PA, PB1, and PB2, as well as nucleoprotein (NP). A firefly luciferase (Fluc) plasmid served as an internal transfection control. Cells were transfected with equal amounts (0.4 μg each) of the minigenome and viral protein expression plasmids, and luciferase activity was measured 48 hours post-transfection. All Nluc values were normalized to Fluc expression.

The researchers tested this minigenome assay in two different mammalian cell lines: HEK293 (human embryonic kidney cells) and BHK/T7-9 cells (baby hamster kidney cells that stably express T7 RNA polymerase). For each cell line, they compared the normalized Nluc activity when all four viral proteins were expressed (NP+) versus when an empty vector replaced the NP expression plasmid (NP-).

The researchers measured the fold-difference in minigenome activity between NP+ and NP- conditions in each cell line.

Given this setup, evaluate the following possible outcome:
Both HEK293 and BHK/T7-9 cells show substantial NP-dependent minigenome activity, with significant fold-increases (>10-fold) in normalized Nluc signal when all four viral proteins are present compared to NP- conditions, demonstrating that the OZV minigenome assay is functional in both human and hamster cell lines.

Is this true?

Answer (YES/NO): YES